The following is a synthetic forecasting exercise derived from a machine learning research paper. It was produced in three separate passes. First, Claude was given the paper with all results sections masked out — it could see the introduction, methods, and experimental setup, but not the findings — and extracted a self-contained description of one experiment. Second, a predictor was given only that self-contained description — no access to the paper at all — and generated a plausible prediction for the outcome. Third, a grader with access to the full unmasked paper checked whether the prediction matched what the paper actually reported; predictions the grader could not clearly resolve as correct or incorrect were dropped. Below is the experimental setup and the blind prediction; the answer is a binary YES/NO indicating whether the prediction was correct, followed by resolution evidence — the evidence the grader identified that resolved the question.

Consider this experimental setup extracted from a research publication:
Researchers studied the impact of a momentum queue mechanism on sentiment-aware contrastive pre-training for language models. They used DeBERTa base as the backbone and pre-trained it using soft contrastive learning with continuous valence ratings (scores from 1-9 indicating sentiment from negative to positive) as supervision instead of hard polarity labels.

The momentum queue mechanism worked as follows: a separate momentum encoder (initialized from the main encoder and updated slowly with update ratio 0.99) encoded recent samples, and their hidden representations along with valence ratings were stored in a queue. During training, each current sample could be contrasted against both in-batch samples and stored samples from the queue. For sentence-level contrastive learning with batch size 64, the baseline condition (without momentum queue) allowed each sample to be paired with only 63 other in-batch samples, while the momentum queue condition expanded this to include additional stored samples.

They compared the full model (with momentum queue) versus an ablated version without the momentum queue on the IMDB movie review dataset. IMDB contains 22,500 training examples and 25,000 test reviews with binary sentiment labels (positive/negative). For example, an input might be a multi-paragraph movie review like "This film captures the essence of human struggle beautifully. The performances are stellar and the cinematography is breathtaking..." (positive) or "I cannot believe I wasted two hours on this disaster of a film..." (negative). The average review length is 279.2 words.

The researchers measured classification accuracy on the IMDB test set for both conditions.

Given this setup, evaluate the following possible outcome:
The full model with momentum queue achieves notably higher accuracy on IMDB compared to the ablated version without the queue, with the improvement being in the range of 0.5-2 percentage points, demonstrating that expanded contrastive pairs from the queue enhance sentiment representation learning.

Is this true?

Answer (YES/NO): NO